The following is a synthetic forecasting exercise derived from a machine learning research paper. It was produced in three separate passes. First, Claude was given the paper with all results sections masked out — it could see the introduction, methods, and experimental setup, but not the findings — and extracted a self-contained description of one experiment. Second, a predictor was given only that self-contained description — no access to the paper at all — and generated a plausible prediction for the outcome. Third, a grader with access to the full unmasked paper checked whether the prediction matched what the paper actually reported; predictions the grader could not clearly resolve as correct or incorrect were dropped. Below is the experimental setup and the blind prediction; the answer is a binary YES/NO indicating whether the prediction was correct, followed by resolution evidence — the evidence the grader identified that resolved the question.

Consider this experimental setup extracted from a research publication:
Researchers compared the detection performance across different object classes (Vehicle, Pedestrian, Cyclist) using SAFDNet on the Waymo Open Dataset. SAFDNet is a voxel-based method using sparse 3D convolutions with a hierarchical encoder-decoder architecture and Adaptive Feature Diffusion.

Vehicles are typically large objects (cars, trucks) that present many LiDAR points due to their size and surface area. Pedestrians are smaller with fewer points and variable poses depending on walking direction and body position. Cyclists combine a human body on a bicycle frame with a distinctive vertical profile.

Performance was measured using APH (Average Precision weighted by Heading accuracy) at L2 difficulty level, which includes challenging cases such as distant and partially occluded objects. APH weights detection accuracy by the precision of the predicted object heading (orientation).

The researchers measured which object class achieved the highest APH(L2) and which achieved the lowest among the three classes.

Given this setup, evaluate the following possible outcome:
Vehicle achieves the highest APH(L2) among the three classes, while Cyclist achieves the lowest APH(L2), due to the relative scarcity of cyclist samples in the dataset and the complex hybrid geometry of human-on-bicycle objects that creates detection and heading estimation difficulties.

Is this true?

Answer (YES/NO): NO